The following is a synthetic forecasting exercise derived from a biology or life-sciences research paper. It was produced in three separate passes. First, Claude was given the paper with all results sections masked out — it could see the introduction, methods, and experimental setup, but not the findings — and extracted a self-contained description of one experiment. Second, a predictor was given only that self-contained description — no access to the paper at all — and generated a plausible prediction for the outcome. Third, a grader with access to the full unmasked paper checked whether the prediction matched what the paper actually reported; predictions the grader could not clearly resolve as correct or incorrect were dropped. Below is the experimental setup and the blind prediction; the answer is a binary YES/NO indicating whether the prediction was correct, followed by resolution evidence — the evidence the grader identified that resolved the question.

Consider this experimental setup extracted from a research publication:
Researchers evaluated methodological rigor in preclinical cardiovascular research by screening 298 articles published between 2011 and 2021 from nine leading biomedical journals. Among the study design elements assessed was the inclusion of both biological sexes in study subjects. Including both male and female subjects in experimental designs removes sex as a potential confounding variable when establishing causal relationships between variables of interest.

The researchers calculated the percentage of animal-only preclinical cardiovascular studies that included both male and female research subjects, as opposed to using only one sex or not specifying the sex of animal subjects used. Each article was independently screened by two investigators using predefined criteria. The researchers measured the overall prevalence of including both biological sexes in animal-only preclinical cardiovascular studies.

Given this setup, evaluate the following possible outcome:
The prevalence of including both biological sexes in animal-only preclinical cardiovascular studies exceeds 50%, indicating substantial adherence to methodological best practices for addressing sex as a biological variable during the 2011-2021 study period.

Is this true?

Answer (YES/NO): NO